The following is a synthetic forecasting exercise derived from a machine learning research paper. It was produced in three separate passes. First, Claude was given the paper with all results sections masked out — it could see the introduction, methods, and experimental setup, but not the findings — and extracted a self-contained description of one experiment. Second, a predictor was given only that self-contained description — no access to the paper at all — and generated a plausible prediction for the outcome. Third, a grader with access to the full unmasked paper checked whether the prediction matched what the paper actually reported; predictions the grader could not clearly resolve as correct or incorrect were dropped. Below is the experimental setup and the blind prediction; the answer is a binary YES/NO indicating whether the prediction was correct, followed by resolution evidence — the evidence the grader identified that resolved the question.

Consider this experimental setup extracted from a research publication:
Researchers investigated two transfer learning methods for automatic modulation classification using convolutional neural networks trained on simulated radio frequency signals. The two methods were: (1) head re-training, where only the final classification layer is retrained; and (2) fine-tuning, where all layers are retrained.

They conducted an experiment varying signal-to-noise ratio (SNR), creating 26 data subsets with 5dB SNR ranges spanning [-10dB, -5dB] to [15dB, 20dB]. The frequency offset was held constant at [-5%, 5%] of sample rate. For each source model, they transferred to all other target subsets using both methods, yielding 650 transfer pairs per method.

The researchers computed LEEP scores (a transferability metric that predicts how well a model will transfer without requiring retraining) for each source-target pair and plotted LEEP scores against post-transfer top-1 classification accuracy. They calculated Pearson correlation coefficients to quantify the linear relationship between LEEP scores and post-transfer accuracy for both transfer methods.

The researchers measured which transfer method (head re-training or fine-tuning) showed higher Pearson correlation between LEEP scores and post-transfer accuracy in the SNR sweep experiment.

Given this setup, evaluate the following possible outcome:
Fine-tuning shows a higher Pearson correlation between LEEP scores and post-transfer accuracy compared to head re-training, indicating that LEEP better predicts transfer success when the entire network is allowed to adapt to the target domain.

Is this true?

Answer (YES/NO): NO